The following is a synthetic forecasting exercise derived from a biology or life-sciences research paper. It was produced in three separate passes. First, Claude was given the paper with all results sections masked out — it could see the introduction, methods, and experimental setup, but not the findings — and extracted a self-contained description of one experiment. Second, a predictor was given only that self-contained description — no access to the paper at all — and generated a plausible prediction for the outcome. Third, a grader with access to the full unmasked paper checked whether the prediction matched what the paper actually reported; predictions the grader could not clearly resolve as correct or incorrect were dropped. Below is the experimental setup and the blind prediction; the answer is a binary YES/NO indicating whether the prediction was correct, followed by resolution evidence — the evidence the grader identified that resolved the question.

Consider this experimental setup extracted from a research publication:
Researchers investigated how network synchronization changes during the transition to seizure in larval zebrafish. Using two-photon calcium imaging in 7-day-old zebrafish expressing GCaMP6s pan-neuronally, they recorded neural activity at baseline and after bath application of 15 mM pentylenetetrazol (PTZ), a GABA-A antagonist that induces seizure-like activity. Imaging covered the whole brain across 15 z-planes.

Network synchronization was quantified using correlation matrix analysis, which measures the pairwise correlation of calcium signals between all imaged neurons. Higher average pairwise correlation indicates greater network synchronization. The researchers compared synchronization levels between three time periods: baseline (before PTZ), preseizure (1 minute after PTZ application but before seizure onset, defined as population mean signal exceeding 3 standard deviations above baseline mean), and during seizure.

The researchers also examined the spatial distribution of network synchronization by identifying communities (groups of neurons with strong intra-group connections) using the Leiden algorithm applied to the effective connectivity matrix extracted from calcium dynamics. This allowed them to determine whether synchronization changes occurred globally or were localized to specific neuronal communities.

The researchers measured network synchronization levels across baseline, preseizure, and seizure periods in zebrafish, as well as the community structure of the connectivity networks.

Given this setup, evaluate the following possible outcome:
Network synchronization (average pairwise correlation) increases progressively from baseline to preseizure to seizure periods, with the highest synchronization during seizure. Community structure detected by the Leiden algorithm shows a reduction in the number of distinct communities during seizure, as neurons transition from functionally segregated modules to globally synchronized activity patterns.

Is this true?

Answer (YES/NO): NO